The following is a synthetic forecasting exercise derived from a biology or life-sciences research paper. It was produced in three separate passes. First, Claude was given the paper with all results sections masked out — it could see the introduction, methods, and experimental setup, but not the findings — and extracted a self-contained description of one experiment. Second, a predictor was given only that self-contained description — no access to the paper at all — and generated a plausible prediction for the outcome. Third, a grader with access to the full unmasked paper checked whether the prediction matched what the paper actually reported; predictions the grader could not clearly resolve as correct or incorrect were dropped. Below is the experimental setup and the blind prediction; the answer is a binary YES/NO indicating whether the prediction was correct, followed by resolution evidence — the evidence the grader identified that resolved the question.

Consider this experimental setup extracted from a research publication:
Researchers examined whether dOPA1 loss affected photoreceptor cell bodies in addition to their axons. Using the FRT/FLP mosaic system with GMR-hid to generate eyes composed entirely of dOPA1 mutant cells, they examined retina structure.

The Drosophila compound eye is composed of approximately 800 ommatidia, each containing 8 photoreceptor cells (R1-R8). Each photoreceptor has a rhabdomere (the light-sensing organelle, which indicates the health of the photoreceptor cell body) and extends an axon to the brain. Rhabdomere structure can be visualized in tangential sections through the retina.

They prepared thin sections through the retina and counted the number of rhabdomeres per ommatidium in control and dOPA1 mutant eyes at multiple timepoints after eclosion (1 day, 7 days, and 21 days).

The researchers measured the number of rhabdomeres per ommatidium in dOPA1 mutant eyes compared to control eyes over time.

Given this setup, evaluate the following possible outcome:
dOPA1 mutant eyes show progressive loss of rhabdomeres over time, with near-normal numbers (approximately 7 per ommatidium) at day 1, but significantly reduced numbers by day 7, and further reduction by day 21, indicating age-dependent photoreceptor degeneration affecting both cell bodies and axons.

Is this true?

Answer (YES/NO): NO